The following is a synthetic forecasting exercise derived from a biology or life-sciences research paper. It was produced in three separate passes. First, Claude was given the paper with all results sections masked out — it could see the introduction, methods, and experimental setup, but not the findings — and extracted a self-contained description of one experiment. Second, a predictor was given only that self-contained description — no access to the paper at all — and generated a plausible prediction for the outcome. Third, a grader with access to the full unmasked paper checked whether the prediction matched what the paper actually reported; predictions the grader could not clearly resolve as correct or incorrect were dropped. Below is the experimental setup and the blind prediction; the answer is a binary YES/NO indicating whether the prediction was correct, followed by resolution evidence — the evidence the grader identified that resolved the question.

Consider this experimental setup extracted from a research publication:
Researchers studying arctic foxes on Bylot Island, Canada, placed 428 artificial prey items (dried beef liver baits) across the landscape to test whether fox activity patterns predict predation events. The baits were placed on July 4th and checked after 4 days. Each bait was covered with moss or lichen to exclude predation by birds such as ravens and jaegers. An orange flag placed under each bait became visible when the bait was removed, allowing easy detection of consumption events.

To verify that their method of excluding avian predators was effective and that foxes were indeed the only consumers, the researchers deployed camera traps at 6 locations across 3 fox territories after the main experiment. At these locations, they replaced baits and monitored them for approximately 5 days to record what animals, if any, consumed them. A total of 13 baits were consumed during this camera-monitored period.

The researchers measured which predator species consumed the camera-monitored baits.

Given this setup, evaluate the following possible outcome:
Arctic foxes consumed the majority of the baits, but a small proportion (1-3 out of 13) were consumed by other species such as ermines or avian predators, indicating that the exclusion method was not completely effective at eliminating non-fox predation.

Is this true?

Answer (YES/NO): NO